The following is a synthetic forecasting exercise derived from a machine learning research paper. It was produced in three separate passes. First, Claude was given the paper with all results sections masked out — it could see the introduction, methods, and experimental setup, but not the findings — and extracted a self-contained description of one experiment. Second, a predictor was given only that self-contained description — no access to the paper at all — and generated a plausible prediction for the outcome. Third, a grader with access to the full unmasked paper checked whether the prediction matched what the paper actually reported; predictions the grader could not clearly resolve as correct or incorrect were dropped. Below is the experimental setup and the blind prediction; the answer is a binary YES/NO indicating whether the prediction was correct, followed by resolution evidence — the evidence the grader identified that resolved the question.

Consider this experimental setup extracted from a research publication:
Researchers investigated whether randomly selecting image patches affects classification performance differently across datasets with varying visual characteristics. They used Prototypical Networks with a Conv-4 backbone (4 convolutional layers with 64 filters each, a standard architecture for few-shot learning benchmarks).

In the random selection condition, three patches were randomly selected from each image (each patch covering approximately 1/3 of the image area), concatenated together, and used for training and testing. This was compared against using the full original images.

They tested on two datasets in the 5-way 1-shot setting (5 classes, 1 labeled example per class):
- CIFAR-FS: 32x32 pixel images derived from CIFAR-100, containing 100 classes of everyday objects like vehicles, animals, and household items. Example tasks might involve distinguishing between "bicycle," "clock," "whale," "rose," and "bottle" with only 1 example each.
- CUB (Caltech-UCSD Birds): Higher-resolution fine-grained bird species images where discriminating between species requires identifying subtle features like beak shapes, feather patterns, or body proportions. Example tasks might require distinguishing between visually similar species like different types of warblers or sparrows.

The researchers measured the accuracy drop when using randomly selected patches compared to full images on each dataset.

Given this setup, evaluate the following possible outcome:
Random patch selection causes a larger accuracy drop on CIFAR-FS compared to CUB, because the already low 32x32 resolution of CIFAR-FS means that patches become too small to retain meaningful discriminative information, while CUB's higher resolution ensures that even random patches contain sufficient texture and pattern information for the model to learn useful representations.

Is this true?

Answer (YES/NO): YES